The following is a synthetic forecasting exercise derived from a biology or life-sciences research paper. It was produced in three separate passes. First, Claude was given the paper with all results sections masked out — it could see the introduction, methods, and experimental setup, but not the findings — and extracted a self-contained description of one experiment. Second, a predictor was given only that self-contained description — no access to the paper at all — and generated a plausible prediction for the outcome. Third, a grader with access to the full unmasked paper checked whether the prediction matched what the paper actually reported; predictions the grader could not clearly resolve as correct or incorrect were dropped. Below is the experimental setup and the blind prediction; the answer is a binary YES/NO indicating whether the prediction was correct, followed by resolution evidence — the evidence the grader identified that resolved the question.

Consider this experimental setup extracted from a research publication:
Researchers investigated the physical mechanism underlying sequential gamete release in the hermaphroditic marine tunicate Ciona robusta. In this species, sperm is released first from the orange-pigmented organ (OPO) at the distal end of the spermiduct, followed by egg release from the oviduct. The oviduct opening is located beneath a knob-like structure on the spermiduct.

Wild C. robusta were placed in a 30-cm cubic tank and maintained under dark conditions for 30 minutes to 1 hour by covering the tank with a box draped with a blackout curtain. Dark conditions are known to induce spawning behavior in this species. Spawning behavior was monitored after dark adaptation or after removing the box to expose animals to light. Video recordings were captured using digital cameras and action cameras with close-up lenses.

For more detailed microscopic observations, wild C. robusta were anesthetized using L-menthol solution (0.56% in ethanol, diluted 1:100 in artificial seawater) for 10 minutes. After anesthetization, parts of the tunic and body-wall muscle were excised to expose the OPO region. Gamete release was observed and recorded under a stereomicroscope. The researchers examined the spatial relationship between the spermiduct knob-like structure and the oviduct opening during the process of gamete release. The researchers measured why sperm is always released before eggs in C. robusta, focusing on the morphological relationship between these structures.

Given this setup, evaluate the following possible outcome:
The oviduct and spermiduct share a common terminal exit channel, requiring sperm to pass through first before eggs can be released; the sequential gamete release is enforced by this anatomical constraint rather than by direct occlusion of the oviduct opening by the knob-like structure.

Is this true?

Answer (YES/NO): NO